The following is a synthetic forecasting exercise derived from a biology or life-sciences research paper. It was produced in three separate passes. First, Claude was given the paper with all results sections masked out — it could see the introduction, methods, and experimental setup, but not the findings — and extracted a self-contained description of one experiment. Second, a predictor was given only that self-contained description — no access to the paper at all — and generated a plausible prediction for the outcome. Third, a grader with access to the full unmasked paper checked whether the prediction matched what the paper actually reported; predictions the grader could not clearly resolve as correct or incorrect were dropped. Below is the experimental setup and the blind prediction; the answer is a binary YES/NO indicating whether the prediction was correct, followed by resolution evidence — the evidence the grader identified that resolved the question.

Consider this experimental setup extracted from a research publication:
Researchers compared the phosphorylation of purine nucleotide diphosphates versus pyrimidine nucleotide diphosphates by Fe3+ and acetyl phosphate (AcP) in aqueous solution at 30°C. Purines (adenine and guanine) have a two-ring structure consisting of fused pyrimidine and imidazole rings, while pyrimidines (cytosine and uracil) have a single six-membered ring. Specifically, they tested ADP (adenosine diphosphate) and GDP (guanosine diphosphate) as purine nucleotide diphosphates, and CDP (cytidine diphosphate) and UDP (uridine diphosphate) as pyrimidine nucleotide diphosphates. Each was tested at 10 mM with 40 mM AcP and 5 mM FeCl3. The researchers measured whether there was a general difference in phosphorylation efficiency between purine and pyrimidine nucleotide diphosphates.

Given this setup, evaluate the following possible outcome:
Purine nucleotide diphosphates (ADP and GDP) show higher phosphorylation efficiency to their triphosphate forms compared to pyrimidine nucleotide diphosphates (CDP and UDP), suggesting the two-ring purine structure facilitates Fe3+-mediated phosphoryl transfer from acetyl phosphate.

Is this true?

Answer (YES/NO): NO